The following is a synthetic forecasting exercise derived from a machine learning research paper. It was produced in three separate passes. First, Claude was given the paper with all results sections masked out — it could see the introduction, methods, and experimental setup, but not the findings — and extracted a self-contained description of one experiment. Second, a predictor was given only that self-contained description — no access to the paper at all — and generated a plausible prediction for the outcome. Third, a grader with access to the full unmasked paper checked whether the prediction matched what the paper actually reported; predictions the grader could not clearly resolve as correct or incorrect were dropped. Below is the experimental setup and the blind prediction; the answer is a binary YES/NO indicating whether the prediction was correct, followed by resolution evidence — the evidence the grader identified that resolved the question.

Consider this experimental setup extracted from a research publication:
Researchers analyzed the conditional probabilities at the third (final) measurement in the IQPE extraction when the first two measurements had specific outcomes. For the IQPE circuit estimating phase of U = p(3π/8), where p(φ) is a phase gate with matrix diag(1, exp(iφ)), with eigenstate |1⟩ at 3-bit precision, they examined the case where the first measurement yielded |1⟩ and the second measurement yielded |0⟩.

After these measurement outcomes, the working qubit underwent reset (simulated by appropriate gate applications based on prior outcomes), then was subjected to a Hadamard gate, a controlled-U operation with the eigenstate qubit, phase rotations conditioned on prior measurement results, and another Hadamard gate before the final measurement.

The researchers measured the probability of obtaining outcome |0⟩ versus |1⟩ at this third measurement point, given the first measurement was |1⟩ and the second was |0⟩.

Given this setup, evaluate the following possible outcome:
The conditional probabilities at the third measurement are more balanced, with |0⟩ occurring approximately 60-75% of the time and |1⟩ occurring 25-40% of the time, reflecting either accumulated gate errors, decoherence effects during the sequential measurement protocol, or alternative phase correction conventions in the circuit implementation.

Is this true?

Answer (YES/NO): NO